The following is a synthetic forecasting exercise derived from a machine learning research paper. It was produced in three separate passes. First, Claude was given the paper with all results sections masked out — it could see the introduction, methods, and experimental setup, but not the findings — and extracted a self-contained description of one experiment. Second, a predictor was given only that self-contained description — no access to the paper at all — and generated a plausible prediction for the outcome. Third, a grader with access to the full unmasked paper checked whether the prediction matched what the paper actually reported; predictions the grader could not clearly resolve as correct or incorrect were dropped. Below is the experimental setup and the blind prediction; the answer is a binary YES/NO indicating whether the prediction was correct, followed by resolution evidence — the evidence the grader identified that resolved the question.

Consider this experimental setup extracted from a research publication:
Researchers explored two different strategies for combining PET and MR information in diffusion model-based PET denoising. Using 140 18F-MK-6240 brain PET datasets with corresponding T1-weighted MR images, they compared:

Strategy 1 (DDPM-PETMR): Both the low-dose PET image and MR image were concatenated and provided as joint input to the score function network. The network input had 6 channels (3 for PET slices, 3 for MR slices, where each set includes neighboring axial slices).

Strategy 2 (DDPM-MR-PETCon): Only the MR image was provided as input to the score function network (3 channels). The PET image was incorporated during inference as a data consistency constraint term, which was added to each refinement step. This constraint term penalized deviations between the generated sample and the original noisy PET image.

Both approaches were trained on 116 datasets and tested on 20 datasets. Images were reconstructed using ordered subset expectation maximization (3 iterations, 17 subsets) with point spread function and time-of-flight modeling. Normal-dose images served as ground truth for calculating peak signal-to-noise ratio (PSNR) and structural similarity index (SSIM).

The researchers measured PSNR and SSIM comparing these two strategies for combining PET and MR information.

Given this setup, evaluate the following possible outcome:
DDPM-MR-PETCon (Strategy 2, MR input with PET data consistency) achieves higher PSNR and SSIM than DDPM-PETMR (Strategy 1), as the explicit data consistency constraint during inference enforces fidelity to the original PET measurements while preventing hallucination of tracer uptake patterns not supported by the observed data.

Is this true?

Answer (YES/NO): NO